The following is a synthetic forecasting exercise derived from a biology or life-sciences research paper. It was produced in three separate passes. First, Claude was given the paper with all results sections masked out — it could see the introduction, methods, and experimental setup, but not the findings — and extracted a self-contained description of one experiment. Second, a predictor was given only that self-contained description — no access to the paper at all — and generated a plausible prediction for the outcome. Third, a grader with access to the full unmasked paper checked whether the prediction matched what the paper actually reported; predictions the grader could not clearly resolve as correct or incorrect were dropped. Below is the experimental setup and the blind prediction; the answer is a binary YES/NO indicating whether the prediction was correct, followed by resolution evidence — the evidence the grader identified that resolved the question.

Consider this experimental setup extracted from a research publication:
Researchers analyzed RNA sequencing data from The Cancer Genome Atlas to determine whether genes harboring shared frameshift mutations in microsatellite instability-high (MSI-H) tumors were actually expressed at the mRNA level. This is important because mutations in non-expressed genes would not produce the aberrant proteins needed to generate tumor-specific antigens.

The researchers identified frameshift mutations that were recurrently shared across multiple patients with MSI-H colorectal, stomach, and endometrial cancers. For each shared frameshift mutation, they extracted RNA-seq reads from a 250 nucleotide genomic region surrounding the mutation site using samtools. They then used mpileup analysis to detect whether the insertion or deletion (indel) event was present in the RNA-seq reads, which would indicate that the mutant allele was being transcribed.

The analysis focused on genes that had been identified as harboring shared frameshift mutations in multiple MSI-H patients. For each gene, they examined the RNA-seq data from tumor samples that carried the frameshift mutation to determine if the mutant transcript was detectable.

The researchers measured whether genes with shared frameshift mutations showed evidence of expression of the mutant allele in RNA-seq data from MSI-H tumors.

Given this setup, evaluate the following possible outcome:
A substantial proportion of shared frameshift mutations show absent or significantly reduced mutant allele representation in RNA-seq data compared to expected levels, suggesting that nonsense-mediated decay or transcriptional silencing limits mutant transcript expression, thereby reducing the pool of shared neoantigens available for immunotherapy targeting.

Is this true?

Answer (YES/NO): NO